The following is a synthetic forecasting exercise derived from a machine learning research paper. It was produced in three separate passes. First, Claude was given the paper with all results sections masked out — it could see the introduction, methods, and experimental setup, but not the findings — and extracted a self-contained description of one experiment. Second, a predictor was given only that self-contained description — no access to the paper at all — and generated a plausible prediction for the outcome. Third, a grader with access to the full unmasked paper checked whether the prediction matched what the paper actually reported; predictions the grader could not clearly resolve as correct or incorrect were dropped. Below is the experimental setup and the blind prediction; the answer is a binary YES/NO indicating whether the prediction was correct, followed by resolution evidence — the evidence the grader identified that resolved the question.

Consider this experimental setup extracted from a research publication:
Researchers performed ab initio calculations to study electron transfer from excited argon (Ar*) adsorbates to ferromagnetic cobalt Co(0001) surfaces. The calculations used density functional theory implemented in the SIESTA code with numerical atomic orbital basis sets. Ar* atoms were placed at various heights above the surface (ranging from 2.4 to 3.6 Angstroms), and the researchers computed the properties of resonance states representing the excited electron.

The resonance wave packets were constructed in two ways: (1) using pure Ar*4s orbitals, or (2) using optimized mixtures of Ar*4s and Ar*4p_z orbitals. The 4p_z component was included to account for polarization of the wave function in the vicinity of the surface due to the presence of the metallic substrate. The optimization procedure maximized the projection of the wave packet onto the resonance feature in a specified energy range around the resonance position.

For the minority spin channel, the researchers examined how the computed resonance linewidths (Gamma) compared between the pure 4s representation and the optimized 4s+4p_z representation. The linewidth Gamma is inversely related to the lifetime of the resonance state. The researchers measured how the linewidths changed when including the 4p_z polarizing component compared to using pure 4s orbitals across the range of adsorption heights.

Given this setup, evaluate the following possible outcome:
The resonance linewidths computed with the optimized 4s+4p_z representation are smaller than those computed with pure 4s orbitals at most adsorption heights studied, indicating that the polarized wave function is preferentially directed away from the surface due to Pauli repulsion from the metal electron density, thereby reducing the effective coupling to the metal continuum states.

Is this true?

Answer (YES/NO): YES